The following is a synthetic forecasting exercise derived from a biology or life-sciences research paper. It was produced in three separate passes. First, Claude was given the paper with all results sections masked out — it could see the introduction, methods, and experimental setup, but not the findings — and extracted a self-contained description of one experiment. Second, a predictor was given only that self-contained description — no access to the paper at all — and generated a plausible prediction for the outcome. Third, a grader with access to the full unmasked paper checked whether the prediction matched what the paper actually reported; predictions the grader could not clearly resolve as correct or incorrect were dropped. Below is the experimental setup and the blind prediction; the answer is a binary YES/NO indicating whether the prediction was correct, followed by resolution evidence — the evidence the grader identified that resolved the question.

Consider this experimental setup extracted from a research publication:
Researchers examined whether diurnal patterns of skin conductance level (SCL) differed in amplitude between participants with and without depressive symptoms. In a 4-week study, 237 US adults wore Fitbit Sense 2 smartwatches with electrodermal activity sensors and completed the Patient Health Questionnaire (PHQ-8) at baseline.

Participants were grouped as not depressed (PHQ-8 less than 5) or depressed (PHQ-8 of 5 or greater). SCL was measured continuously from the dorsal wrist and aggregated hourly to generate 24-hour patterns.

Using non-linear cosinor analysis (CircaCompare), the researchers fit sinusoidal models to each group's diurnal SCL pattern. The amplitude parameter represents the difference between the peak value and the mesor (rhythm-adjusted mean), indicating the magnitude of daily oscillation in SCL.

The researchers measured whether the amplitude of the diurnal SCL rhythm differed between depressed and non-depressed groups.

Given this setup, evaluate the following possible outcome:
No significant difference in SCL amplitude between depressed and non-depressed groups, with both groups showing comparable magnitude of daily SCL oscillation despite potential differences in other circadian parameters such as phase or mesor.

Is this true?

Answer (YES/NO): YES